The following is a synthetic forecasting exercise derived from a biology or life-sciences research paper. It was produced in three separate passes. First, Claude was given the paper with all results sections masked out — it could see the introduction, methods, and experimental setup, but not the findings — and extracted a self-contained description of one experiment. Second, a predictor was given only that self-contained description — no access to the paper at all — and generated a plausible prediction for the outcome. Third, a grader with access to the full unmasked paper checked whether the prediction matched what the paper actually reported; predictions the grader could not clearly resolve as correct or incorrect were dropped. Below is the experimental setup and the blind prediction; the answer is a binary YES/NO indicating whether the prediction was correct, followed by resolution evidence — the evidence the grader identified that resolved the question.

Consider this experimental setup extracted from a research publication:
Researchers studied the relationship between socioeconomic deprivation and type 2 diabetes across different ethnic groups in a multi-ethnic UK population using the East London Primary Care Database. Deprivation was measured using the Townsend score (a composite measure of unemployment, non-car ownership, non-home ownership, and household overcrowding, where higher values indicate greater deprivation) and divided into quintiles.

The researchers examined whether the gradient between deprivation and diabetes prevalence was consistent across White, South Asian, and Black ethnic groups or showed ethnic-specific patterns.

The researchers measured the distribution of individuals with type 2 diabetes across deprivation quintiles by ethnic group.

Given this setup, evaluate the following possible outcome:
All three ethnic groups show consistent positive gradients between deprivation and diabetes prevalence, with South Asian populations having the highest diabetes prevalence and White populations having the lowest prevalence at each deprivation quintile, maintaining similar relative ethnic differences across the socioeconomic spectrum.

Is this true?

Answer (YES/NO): NO